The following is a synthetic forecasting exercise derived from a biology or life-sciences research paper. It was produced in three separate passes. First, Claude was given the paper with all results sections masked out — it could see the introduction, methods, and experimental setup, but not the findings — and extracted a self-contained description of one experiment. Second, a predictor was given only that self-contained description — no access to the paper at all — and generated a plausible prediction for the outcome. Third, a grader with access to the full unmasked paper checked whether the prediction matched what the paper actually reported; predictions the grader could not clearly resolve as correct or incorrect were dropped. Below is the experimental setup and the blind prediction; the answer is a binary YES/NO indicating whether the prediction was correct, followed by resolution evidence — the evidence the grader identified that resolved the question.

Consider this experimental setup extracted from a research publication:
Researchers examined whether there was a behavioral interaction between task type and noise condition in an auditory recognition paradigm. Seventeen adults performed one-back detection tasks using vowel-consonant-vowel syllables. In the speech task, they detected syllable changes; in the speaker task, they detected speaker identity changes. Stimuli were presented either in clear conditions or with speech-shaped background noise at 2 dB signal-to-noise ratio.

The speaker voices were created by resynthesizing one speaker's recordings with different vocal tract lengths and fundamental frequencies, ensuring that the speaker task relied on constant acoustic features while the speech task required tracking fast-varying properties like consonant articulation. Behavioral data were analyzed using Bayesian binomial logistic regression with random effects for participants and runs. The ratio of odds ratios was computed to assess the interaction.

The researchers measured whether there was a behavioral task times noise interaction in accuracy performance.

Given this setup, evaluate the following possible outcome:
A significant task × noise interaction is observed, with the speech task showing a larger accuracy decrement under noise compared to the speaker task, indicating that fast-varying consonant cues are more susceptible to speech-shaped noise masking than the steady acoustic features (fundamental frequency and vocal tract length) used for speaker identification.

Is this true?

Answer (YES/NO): YES